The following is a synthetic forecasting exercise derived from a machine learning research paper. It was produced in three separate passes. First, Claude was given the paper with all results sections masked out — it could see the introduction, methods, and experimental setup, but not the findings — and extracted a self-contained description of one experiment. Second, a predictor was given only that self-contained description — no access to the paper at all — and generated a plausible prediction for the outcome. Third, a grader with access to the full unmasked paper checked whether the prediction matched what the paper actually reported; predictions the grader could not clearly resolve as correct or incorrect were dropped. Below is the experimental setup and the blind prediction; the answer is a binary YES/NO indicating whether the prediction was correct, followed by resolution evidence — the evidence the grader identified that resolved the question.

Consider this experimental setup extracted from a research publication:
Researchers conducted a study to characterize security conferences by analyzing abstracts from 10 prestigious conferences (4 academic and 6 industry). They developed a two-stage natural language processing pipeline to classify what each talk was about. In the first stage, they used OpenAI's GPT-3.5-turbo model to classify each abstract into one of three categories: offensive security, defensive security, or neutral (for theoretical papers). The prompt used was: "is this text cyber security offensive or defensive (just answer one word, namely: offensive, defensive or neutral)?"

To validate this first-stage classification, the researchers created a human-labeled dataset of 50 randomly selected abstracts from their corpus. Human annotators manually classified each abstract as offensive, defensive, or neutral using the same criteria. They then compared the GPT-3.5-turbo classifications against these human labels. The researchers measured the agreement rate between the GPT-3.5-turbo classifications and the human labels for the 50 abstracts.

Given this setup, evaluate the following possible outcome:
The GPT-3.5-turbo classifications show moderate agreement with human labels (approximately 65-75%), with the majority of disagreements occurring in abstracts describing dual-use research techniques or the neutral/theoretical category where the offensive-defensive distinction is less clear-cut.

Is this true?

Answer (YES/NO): NO